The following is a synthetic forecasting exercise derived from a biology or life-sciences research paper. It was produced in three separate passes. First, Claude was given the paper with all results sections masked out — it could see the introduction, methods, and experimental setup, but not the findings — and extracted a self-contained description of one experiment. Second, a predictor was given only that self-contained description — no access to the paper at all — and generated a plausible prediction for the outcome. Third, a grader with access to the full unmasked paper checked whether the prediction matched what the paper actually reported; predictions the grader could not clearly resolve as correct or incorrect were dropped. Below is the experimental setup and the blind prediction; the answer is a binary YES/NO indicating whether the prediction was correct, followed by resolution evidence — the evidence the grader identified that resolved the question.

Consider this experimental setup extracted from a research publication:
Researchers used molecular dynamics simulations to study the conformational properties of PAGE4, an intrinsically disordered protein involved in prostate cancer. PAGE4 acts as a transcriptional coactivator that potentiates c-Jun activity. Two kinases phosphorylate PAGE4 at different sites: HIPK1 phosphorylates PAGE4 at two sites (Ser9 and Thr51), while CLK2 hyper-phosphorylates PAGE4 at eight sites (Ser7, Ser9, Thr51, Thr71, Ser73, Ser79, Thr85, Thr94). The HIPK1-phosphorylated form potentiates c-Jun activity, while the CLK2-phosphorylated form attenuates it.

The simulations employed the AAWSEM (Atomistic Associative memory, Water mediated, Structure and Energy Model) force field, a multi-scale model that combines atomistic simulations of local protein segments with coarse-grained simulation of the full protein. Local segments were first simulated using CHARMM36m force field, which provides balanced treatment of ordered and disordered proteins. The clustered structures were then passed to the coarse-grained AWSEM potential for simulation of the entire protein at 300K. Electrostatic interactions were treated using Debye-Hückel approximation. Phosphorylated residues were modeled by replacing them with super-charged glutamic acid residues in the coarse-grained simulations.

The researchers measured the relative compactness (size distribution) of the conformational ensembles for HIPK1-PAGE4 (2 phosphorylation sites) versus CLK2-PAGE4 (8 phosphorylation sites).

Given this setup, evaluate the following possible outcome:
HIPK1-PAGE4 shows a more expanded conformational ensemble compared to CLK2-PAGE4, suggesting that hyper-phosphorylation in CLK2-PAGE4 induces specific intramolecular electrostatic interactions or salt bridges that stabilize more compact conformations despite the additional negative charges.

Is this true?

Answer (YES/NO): NO